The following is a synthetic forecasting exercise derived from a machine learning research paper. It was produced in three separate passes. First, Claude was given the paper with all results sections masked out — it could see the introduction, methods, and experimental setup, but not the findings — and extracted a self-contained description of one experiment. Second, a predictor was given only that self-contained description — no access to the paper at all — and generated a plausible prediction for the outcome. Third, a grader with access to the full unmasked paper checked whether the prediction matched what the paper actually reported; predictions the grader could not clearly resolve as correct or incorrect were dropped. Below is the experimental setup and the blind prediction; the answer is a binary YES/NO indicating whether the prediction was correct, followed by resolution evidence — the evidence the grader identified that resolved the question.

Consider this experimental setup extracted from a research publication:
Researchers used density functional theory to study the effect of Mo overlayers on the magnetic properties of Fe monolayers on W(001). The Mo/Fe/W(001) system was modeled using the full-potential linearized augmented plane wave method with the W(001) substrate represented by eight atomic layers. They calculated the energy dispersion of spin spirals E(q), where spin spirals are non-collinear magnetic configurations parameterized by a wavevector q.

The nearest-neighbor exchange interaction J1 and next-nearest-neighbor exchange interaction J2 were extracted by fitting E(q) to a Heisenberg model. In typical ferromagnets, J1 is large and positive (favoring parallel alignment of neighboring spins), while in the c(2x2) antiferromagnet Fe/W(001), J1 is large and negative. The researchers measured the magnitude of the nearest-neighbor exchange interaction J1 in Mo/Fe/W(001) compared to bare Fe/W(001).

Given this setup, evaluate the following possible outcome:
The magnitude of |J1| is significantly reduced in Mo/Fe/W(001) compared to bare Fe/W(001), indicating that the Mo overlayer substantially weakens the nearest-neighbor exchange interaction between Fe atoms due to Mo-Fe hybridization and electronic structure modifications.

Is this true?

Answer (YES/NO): YES